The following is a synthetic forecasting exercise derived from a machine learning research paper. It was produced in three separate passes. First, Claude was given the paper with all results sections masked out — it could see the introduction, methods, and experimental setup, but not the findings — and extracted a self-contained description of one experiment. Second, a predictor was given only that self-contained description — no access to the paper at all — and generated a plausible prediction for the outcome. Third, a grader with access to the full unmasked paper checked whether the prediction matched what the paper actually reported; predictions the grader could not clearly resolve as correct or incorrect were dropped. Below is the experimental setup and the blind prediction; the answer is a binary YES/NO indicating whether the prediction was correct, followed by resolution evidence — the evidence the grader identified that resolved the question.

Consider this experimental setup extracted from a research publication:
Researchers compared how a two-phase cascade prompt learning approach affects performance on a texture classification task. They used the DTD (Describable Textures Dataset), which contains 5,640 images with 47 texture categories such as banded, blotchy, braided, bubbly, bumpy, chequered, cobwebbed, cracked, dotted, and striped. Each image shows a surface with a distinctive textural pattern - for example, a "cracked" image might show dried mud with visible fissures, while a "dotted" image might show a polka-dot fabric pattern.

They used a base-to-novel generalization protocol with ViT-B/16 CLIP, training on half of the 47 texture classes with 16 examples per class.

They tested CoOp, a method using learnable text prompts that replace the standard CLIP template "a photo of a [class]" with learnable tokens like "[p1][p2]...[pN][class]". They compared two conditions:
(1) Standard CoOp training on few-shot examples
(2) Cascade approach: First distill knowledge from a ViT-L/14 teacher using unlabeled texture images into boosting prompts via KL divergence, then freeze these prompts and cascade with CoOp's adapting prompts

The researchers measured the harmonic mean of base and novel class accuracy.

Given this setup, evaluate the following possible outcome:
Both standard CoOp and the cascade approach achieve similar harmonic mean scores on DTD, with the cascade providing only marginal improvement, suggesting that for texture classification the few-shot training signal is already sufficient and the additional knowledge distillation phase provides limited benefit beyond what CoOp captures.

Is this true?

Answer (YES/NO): NO